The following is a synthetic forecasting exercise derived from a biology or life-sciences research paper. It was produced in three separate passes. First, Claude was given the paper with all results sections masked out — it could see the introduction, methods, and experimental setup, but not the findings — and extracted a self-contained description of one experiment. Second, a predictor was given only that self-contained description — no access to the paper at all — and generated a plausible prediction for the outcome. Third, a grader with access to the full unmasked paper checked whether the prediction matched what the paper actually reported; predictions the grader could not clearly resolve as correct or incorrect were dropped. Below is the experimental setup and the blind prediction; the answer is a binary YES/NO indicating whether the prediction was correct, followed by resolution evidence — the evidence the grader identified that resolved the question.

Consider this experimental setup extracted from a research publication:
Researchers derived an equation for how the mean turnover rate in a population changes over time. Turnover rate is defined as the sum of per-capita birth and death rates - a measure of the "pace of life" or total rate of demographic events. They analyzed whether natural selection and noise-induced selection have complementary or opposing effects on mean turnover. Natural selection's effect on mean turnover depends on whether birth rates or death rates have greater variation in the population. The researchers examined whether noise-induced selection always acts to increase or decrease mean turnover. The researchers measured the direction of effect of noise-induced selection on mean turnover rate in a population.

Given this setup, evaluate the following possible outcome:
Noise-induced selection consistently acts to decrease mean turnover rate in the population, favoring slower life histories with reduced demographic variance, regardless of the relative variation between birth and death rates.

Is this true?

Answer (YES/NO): YES